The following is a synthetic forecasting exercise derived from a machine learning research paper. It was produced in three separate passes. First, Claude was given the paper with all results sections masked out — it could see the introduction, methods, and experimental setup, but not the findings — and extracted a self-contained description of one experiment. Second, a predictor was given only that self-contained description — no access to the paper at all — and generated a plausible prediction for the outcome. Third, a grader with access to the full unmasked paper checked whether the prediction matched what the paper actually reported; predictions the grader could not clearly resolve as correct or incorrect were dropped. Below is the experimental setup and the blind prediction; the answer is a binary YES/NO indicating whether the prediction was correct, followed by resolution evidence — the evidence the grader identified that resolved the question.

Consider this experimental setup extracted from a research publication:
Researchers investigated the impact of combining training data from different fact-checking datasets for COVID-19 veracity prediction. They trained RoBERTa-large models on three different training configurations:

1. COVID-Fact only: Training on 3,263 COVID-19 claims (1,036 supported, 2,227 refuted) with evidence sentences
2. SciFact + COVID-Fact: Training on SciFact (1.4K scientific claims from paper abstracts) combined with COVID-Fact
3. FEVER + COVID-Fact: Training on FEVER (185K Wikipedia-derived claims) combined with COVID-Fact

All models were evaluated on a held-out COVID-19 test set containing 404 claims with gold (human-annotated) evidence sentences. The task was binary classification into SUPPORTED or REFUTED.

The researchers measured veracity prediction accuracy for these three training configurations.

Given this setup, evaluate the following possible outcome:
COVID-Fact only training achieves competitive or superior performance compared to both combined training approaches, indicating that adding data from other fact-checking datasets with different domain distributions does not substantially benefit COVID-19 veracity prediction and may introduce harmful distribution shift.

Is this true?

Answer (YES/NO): YES